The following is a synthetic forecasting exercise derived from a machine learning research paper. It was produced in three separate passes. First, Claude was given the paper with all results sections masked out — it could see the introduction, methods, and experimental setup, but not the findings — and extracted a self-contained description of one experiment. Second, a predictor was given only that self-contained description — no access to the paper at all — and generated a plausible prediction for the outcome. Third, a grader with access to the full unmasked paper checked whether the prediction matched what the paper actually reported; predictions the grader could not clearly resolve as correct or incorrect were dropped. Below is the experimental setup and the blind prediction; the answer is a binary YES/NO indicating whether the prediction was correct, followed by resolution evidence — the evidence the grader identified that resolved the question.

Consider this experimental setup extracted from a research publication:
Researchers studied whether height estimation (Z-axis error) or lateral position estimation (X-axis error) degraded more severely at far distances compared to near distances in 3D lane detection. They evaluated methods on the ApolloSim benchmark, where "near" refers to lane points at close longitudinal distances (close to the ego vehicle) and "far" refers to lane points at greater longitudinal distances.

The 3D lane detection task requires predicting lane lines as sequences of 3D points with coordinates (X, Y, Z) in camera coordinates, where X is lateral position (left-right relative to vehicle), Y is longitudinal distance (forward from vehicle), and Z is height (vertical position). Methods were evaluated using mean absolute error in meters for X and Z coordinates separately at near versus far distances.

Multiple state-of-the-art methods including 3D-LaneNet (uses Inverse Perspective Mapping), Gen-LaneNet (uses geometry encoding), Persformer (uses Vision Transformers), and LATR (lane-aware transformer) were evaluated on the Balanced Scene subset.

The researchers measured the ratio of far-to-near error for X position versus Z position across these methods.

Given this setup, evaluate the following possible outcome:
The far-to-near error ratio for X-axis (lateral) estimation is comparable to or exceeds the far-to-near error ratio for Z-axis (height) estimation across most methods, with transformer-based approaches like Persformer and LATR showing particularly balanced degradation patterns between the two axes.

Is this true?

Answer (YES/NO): NO